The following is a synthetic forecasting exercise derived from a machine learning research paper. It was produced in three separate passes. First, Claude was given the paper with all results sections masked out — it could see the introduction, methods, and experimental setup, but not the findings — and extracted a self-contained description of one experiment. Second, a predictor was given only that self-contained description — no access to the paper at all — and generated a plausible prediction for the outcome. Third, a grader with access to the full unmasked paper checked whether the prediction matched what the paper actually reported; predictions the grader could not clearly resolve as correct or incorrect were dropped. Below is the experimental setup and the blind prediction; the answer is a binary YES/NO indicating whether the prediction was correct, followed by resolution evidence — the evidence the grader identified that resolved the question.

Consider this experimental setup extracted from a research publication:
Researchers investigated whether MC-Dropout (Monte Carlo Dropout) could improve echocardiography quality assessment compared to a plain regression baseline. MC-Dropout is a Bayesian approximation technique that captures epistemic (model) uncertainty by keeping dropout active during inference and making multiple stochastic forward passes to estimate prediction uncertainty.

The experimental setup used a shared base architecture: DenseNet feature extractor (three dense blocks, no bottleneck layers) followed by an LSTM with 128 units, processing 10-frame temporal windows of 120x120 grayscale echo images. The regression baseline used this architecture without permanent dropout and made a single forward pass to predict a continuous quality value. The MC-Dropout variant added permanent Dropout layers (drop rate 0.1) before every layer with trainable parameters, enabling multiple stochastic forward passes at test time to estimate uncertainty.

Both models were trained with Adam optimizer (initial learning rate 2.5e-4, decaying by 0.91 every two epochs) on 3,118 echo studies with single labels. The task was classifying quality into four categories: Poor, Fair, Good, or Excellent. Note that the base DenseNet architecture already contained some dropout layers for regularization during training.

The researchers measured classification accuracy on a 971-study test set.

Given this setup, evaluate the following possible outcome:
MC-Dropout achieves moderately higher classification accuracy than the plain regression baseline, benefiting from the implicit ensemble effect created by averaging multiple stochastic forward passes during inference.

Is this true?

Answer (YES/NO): NO